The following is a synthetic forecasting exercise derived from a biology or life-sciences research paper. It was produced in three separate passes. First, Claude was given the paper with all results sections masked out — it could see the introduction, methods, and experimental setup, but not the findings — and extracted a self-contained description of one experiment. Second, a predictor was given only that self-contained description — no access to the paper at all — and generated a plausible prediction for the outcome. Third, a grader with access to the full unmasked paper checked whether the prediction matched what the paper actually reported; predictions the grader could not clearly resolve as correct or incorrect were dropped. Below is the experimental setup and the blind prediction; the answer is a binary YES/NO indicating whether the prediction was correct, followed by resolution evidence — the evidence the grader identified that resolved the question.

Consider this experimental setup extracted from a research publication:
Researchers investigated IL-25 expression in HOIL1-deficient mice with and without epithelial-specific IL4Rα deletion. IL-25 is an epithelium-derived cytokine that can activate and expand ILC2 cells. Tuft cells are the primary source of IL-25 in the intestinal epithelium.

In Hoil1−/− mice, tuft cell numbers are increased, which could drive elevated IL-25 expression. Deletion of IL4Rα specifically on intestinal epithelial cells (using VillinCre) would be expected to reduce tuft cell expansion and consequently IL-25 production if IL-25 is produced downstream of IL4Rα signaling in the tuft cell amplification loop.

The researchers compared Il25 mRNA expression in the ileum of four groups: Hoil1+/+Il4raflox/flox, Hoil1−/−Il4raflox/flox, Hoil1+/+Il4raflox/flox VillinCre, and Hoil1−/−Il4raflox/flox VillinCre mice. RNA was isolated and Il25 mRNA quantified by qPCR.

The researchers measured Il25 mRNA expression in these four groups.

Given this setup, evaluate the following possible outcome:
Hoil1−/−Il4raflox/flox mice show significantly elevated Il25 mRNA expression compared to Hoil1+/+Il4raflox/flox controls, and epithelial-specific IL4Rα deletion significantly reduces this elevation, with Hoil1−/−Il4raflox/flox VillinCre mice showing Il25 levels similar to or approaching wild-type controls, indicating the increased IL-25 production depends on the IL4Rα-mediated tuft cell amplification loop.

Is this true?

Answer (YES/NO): YES